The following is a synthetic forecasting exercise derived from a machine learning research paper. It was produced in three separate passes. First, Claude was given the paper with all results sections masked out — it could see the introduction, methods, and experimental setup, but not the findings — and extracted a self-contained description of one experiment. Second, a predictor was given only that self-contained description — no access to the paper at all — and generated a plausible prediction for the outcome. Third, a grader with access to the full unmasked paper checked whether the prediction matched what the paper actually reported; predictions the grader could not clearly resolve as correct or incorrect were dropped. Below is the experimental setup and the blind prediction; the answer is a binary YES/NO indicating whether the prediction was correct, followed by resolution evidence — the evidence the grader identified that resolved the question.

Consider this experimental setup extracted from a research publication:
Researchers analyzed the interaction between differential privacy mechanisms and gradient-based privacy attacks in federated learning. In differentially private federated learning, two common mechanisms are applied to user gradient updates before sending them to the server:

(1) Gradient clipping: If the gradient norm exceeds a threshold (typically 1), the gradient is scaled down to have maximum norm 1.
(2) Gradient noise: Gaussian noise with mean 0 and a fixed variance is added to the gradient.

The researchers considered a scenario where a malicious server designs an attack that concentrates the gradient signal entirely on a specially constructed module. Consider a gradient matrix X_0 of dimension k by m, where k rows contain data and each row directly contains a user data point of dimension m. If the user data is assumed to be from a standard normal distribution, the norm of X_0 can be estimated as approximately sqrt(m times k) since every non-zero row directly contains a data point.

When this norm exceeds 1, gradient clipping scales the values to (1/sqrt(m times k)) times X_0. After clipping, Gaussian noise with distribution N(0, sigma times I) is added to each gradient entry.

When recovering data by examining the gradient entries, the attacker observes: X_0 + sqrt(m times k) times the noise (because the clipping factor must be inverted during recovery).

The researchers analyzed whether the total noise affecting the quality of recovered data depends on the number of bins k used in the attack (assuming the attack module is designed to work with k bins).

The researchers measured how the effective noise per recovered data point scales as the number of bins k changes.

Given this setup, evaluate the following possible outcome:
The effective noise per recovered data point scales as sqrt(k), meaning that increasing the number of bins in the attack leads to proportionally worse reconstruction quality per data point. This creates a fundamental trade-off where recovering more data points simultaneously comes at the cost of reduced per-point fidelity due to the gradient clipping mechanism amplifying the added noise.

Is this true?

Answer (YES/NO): NO